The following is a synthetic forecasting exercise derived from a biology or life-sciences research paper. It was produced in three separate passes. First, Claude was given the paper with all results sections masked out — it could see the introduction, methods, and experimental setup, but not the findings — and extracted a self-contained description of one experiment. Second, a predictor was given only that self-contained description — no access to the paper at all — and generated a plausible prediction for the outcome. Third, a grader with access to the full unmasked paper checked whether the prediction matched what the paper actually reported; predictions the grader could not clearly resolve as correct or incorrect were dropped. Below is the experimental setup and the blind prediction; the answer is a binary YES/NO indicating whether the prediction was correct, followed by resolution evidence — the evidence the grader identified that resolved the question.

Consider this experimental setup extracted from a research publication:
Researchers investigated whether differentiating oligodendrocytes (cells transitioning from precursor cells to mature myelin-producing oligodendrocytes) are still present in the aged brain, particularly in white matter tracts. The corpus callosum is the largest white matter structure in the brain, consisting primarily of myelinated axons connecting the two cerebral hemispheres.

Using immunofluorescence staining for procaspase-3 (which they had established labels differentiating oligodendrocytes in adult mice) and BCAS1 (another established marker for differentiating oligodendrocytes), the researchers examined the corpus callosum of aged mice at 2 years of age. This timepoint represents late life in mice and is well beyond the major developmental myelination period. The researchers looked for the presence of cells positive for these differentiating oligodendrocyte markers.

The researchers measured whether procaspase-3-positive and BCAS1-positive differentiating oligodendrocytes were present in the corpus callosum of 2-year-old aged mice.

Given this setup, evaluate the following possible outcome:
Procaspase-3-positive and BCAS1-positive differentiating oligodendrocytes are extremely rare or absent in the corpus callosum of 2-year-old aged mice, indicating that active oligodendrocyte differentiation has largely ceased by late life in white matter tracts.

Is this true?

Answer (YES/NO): NO